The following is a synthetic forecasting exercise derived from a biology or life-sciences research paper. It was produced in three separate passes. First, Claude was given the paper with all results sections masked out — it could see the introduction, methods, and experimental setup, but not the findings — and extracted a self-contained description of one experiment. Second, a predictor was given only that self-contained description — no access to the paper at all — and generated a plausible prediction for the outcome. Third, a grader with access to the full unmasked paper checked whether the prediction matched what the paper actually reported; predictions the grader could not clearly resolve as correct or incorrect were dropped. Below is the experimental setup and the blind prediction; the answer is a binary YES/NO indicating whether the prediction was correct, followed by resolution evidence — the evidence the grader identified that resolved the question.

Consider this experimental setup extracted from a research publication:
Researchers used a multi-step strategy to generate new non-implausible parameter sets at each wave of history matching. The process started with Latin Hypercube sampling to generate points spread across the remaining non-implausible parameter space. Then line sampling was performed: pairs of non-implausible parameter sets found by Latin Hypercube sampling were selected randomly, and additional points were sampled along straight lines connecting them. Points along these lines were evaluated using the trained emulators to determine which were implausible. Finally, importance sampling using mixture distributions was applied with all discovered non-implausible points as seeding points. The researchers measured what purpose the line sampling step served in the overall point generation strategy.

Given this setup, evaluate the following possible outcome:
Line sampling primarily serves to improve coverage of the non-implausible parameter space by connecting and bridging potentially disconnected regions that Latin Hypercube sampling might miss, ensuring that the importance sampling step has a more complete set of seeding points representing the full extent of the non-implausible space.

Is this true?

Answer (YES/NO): NO